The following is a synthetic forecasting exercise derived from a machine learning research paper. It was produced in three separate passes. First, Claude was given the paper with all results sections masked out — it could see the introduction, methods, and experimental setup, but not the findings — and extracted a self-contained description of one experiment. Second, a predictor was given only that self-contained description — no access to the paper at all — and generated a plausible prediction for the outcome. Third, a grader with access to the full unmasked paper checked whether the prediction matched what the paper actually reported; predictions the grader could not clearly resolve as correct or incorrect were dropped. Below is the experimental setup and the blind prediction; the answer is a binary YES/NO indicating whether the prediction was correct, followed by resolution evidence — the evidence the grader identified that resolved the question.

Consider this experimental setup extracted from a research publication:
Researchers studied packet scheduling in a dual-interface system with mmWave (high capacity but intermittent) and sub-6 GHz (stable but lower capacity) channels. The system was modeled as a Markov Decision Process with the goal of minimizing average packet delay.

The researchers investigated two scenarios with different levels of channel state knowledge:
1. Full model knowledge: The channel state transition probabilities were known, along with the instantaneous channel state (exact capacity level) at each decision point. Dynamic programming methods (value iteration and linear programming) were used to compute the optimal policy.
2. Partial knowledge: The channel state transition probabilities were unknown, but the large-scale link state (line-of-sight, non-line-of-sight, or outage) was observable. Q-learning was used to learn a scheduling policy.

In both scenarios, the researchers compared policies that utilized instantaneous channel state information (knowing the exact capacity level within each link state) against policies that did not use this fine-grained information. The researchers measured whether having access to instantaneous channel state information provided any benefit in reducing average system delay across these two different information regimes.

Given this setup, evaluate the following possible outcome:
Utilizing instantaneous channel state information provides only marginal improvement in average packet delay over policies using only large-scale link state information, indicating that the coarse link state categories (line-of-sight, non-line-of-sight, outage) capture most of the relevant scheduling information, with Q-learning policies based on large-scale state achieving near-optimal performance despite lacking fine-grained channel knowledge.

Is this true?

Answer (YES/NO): NO